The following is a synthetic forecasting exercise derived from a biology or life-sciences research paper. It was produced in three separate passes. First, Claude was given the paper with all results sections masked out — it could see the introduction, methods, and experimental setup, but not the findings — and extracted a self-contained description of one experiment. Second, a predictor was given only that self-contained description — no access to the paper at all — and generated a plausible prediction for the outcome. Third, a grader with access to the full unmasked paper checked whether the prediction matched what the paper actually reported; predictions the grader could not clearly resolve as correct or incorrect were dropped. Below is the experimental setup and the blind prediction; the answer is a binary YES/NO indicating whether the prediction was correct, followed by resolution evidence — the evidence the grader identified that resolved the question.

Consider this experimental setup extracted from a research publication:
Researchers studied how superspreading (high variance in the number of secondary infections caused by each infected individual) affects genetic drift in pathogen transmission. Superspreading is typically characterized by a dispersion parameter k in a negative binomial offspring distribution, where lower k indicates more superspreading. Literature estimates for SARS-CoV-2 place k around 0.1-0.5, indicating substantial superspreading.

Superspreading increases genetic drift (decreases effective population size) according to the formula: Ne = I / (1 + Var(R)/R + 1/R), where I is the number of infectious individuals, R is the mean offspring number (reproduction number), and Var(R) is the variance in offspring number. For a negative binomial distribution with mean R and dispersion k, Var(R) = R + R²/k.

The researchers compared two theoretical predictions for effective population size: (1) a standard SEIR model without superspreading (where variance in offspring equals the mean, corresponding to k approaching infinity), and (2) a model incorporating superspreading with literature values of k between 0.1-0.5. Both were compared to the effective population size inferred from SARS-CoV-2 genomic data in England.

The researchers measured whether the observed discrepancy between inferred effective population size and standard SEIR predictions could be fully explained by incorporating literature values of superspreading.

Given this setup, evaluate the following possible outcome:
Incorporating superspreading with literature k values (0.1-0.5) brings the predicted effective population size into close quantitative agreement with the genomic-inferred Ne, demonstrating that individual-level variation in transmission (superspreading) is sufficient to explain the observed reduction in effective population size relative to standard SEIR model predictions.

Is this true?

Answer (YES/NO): NO